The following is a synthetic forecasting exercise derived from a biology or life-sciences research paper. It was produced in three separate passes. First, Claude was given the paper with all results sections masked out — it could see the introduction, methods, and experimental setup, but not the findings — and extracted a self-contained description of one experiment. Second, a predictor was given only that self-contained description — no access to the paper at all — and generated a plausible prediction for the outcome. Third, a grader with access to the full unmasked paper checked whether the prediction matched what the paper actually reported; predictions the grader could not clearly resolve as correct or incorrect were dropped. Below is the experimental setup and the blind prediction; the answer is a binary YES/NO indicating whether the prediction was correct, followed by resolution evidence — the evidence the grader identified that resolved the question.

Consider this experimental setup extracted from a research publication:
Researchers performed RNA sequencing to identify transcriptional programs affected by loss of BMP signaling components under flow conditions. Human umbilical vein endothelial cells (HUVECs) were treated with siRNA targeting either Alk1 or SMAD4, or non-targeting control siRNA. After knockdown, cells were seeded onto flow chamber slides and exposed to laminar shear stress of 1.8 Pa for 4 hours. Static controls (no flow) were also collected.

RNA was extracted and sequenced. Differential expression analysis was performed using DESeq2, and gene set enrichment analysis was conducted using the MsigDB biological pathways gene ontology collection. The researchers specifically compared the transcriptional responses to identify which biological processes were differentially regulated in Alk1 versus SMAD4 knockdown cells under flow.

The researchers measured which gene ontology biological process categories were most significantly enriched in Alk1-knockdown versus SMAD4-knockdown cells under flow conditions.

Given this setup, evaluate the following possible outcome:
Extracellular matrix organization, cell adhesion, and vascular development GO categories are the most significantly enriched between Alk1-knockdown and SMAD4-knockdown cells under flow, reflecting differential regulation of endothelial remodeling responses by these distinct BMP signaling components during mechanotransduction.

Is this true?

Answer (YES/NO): NO